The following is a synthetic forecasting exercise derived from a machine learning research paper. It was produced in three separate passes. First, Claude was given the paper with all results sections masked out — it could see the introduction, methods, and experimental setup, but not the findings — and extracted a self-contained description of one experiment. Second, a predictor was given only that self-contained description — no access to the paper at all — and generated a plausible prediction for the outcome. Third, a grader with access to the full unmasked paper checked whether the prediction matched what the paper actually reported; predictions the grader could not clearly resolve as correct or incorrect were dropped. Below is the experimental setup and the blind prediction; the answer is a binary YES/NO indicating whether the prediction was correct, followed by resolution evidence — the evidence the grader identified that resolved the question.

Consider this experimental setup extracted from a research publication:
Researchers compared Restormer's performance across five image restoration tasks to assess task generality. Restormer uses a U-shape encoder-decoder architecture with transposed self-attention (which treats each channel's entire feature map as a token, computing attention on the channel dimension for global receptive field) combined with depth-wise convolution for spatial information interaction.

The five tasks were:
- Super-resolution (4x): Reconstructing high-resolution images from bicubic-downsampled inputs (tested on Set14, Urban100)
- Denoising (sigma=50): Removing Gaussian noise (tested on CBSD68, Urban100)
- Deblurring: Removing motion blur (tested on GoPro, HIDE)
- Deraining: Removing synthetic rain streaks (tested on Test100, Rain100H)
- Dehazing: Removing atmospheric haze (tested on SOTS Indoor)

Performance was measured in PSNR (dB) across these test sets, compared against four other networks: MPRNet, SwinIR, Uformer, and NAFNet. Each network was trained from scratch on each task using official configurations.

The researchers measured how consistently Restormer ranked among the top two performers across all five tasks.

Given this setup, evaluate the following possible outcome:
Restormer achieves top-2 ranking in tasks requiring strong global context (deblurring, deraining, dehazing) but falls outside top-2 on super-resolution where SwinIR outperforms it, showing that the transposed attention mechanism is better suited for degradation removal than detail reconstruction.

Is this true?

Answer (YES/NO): NO